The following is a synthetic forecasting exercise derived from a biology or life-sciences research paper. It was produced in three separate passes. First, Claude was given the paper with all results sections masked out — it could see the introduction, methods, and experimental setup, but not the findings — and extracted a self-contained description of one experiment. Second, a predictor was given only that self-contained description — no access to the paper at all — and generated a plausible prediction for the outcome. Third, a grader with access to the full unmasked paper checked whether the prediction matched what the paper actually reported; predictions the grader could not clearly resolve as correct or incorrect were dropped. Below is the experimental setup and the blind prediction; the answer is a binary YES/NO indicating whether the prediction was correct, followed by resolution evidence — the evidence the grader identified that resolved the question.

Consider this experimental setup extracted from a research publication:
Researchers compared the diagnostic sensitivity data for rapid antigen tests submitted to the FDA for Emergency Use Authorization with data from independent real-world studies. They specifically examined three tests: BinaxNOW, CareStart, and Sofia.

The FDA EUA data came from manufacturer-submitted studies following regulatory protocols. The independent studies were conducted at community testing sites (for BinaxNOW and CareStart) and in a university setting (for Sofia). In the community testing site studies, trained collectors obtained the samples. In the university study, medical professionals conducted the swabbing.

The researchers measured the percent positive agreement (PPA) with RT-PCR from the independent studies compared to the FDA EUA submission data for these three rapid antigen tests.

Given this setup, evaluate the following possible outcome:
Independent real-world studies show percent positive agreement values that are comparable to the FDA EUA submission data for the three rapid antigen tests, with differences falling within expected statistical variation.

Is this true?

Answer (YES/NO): NO